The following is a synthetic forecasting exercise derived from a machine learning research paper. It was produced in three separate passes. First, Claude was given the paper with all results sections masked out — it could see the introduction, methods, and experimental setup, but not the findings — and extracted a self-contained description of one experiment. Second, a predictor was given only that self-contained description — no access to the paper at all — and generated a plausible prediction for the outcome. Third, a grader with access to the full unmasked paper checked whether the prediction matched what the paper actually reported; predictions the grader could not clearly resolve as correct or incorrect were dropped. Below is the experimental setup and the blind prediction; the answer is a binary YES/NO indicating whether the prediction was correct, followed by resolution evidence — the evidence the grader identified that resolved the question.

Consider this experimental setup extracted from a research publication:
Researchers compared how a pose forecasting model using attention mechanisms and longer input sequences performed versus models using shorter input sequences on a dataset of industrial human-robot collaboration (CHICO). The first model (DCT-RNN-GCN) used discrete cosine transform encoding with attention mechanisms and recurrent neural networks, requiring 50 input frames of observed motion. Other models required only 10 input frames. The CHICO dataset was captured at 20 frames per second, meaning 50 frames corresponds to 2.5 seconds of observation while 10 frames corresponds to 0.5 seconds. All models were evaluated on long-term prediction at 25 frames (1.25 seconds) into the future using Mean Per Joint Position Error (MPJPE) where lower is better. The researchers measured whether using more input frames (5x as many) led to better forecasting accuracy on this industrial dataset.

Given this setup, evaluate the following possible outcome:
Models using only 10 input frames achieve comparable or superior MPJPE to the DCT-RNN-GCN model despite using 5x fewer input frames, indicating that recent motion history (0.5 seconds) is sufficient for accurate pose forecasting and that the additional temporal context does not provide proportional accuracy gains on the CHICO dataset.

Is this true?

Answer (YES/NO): YES